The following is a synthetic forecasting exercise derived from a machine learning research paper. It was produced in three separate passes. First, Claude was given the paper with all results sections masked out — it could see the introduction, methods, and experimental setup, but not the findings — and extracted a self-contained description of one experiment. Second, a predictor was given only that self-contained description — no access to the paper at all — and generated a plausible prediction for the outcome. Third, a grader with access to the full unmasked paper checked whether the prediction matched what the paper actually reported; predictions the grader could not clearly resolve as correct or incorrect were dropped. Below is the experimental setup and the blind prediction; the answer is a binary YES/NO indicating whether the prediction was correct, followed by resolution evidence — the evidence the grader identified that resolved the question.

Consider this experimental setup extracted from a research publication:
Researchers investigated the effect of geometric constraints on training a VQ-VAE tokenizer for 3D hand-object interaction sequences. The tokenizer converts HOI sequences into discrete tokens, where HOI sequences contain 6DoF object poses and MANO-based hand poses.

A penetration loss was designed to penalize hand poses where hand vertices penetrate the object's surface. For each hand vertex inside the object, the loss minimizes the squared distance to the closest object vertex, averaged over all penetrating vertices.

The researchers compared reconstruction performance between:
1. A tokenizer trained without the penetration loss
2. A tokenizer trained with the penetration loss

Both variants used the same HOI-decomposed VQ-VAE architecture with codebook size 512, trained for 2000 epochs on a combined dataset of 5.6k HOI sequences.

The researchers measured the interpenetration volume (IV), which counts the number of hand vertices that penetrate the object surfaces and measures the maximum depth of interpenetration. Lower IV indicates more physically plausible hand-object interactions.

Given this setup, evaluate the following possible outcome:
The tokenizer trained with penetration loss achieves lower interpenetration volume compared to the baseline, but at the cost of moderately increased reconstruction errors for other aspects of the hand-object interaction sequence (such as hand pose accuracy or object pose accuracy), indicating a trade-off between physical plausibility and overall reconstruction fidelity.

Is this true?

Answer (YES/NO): NO